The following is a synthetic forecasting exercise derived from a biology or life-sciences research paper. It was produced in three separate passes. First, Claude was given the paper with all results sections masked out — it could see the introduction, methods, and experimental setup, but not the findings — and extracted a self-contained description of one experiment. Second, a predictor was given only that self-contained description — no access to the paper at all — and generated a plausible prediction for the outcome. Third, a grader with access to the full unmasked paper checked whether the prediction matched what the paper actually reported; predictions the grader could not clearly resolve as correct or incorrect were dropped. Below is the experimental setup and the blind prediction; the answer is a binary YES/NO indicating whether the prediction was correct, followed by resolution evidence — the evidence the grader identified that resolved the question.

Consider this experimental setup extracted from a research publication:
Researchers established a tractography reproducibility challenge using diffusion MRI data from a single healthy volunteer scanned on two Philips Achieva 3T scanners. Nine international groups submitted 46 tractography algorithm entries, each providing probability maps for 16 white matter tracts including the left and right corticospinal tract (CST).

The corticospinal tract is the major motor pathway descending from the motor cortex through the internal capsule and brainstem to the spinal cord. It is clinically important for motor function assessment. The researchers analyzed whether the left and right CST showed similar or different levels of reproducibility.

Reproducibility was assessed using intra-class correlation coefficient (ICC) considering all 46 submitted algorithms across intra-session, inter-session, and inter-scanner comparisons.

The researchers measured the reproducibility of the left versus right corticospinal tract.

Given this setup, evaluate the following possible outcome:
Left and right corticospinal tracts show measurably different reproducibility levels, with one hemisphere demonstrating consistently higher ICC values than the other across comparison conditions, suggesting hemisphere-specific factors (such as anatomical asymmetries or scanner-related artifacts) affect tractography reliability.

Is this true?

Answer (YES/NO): YES